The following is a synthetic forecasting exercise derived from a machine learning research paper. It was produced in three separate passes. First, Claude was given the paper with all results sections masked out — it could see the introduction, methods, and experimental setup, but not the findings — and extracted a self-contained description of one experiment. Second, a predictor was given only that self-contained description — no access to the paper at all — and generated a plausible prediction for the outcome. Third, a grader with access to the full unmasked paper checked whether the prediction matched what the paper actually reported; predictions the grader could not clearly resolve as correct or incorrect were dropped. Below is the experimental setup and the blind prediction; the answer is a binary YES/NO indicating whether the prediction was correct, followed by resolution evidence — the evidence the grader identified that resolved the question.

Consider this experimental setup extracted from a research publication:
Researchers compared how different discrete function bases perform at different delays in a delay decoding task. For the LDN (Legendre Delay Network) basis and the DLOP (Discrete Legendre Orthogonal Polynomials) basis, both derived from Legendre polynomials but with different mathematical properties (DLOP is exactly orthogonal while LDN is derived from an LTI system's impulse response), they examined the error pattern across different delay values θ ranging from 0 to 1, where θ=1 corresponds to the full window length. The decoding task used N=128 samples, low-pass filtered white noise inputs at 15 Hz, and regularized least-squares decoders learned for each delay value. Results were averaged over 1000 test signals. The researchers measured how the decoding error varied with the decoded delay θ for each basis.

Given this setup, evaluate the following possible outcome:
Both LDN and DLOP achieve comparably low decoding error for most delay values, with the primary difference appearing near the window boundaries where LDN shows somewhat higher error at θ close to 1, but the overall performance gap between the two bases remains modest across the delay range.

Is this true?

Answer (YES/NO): NO